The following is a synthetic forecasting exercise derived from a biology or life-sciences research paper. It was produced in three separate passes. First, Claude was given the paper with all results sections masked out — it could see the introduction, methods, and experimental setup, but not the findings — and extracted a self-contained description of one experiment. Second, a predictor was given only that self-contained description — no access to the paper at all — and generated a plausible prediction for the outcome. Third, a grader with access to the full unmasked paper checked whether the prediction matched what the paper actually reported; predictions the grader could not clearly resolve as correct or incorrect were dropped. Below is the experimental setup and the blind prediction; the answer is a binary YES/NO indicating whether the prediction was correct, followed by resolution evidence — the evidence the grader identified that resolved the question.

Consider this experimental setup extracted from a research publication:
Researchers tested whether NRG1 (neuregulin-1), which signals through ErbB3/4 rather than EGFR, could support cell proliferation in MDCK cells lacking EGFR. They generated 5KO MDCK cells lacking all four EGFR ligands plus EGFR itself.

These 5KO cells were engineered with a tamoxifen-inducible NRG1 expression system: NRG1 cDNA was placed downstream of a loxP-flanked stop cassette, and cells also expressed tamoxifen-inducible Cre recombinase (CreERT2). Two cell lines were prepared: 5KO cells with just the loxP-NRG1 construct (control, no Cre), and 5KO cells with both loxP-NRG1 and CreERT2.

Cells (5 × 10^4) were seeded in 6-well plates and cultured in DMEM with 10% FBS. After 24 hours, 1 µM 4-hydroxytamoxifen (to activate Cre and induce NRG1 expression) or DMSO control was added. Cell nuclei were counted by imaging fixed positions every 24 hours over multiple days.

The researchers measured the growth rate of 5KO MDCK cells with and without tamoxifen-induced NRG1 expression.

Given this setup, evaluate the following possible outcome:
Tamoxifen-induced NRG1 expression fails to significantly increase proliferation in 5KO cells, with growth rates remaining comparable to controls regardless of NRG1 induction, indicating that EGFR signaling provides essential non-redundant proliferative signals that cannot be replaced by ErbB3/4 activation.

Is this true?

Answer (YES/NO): NO